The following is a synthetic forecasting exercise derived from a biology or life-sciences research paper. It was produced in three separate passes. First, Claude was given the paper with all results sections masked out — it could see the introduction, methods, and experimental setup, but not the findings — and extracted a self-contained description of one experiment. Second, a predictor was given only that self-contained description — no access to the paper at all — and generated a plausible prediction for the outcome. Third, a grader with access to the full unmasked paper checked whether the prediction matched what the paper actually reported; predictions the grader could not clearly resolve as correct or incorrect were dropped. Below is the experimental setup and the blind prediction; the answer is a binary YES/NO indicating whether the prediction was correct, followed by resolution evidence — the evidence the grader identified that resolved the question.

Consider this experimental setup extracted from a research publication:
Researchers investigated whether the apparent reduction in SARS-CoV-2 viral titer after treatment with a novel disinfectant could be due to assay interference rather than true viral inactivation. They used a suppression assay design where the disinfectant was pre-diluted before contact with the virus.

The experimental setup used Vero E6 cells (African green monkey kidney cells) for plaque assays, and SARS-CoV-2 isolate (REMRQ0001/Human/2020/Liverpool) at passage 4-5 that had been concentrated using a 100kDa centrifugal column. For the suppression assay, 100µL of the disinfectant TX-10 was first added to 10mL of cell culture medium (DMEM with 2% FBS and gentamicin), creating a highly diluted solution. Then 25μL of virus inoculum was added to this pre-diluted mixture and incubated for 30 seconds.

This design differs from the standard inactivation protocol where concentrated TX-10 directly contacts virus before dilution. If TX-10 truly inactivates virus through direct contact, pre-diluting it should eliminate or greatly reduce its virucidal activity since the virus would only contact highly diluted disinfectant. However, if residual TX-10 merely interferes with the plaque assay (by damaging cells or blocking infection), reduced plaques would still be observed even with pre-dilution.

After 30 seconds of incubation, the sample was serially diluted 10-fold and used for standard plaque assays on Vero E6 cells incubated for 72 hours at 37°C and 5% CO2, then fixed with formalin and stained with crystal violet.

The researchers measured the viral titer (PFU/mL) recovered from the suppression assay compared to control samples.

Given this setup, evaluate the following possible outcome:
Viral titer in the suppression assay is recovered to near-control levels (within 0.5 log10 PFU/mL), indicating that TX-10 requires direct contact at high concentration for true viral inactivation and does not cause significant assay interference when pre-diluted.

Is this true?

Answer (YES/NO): YES